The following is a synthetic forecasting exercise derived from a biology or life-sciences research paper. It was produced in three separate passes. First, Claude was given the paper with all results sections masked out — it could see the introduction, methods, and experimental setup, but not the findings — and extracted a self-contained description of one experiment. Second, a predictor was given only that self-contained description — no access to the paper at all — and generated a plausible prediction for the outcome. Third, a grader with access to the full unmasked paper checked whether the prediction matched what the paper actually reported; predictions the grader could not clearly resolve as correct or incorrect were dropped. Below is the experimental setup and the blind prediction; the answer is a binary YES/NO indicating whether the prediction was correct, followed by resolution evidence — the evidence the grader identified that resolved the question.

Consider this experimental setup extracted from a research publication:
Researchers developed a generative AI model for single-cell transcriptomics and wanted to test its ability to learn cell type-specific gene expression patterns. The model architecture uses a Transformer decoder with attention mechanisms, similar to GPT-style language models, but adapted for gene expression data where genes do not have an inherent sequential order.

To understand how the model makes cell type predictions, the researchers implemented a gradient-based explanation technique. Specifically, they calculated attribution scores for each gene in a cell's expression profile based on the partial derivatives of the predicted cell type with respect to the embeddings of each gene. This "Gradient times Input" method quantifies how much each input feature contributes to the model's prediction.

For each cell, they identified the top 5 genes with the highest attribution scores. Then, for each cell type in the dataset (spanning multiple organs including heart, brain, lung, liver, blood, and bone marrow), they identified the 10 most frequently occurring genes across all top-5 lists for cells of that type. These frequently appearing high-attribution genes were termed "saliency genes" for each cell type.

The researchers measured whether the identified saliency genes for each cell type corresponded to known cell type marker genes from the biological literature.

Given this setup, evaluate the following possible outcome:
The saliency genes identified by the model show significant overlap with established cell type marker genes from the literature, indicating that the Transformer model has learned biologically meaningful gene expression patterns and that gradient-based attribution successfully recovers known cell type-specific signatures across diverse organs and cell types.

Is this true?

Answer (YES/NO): YES